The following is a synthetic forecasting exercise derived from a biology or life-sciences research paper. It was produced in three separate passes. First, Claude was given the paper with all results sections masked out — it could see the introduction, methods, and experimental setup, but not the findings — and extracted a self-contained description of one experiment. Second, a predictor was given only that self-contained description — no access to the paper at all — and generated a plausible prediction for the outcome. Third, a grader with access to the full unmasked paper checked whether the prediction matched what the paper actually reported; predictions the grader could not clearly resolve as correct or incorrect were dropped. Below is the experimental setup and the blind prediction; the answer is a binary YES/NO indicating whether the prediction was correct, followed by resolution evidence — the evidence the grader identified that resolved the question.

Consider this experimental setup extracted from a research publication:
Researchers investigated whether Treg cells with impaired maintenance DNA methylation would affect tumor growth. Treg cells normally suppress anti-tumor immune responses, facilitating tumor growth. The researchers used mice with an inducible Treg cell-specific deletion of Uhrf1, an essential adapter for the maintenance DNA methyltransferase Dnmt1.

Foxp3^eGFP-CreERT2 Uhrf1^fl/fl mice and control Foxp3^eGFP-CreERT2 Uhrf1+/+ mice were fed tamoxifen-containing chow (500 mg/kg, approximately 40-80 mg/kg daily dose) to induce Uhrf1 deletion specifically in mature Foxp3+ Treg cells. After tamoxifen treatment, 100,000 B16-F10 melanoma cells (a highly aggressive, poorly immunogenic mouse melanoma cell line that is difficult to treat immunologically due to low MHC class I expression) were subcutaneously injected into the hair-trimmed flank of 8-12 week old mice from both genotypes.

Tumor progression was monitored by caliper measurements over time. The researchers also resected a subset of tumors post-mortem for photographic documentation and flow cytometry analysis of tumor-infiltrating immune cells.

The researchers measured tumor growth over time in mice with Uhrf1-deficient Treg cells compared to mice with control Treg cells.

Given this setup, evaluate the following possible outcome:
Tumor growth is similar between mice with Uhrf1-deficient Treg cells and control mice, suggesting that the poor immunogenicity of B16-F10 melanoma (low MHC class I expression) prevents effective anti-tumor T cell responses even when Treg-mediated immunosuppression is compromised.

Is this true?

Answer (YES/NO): NO